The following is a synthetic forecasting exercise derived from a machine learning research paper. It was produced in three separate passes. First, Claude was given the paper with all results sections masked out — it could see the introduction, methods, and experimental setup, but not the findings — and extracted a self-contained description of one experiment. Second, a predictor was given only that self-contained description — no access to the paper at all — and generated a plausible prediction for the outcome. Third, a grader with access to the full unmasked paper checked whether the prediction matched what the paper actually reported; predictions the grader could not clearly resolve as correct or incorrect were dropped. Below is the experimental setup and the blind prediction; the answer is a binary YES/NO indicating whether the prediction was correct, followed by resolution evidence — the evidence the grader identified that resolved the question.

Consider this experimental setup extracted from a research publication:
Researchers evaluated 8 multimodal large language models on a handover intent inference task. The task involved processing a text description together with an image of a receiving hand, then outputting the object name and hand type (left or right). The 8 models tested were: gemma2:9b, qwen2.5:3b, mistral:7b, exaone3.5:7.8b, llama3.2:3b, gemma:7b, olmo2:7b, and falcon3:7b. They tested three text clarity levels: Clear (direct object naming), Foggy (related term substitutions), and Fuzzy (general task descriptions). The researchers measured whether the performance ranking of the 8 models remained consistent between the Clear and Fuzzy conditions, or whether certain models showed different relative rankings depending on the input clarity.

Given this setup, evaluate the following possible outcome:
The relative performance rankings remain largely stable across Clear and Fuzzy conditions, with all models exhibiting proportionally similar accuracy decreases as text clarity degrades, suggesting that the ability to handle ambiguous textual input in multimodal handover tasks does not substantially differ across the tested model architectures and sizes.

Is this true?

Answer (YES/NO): NO